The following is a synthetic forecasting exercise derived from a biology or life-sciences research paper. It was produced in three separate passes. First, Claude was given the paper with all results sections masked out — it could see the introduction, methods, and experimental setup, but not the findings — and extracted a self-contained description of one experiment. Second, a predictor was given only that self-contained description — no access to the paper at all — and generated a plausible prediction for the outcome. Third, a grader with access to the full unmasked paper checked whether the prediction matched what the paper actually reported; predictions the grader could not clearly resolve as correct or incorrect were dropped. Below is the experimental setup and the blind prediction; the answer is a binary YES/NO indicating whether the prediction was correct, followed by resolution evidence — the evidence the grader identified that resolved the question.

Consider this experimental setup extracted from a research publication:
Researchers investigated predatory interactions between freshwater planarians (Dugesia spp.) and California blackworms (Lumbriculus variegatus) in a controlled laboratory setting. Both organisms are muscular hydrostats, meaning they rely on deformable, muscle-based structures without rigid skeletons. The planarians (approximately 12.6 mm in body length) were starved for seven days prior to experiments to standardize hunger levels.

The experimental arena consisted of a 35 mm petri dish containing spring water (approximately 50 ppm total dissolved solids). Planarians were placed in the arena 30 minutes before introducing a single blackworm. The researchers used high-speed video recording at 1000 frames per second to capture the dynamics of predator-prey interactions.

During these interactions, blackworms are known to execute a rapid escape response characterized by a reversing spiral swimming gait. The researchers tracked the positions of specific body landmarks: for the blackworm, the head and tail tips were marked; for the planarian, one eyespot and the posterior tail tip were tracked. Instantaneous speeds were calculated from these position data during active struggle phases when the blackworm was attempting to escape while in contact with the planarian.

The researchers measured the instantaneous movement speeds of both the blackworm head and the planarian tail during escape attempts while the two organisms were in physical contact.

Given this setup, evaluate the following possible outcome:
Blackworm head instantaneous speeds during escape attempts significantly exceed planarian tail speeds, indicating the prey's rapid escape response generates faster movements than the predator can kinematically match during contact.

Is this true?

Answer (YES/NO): YES